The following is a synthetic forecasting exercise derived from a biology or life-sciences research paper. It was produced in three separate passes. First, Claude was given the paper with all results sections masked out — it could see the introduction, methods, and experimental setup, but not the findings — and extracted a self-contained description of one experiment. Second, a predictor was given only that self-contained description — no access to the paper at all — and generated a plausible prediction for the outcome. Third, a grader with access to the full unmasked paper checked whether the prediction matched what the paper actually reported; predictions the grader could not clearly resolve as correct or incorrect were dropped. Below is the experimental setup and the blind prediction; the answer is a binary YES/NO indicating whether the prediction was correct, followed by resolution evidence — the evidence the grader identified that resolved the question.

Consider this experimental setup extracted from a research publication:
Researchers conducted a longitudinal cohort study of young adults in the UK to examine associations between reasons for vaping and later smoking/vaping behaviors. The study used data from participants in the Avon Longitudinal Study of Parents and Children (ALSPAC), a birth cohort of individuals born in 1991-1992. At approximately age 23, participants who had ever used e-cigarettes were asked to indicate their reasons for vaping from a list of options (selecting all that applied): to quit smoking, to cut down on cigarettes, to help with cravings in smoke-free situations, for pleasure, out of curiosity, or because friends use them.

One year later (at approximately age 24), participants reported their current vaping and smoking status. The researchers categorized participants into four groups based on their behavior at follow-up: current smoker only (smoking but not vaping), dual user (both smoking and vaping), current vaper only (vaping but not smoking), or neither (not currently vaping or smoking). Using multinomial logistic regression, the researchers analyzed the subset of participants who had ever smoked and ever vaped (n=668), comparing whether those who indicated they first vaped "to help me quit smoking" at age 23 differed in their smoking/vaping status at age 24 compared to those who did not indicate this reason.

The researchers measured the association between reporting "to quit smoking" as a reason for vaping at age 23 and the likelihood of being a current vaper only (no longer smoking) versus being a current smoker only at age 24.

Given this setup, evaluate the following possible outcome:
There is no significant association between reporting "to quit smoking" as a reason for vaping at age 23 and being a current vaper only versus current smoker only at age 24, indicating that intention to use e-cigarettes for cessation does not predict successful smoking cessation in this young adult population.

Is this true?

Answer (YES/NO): NO